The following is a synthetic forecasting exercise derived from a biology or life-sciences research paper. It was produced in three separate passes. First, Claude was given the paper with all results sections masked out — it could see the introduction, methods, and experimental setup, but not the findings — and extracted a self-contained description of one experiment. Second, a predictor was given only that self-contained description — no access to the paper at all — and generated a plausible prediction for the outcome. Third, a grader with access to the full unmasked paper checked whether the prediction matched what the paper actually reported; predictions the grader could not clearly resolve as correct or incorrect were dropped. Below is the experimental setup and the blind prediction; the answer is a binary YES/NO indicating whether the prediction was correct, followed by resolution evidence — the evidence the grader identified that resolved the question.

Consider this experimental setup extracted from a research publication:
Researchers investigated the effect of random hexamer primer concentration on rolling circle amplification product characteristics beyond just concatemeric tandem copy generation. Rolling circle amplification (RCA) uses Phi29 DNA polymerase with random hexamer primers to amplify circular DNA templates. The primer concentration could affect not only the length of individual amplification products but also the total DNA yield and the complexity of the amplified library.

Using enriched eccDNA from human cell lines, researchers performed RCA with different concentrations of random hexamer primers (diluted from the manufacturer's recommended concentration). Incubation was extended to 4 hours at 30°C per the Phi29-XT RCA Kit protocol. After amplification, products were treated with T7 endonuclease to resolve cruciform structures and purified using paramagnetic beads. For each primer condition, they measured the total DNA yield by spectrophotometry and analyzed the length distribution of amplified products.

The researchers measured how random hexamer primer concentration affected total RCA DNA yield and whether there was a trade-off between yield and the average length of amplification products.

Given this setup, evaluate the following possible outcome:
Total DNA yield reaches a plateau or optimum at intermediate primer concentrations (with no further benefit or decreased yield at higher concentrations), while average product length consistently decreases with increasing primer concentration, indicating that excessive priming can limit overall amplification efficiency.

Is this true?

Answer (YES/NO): NO